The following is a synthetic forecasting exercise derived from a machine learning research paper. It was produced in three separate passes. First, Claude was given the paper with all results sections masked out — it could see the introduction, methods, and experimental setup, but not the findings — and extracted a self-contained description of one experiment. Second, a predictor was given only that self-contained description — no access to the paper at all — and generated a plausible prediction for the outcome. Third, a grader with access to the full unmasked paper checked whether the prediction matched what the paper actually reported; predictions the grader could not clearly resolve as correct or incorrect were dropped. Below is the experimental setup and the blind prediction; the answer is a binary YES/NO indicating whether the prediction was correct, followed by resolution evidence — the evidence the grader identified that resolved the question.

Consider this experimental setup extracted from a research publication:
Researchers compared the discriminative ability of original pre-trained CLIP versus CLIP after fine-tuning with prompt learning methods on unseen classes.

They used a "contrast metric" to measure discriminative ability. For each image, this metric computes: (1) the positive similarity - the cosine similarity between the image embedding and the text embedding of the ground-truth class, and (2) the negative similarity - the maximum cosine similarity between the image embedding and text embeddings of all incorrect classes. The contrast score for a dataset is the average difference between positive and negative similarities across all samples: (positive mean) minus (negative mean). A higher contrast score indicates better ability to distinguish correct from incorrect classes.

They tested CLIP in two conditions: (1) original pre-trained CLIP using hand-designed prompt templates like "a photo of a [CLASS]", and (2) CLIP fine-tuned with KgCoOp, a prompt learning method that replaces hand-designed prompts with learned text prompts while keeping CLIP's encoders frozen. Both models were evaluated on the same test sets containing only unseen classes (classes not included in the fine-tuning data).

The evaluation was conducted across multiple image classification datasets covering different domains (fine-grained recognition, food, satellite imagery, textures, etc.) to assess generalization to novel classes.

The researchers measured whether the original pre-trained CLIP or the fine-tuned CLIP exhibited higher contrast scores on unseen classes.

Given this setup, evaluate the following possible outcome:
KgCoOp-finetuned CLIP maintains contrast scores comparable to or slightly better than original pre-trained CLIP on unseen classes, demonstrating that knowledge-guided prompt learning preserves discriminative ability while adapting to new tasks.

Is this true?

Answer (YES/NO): NO